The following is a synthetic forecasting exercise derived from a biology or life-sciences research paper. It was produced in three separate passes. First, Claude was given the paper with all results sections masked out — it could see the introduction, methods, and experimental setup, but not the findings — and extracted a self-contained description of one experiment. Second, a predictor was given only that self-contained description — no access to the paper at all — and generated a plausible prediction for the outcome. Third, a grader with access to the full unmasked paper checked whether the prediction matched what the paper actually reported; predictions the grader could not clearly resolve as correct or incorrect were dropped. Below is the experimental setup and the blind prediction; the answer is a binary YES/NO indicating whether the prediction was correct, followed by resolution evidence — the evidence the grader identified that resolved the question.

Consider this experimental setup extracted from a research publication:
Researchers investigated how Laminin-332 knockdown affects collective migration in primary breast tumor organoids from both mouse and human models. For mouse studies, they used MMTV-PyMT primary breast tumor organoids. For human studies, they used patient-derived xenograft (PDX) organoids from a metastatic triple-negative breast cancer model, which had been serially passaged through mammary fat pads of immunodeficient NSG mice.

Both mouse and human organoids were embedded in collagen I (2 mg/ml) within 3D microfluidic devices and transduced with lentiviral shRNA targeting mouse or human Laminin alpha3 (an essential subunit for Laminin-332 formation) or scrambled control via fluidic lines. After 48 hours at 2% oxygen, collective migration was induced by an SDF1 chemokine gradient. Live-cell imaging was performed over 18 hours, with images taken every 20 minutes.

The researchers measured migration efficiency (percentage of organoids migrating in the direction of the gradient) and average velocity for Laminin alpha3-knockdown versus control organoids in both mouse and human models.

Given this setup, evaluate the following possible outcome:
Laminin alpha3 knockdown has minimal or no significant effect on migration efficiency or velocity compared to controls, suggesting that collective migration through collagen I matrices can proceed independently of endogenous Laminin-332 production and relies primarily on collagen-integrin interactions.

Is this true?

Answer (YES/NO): NO